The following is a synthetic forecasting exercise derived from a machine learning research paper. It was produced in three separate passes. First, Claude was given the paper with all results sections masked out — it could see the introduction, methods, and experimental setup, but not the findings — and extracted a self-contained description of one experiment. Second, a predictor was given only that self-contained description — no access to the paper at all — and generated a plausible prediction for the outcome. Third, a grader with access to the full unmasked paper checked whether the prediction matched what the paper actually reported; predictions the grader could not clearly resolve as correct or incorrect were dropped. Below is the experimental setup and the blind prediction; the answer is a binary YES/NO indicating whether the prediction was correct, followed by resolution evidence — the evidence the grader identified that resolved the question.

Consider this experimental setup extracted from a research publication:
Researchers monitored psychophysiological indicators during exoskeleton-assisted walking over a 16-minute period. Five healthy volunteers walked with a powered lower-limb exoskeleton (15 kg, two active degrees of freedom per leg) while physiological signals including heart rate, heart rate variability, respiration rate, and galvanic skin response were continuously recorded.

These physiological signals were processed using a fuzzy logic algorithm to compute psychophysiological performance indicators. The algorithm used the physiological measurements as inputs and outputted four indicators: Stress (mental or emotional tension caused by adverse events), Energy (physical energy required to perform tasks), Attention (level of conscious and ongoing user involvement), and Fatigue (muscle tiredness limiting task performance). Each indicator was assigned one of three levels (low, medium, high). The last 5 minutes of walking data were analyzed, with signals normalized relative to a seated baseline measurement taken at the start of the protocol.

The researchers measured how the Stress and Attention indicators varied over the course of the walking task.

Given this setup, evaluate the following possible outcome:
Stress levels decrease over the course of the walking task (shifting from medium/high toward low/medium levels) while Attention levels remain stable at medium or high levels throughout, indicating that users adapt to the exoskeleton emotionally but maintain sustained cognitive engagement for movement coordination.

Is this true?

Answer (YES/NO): NO